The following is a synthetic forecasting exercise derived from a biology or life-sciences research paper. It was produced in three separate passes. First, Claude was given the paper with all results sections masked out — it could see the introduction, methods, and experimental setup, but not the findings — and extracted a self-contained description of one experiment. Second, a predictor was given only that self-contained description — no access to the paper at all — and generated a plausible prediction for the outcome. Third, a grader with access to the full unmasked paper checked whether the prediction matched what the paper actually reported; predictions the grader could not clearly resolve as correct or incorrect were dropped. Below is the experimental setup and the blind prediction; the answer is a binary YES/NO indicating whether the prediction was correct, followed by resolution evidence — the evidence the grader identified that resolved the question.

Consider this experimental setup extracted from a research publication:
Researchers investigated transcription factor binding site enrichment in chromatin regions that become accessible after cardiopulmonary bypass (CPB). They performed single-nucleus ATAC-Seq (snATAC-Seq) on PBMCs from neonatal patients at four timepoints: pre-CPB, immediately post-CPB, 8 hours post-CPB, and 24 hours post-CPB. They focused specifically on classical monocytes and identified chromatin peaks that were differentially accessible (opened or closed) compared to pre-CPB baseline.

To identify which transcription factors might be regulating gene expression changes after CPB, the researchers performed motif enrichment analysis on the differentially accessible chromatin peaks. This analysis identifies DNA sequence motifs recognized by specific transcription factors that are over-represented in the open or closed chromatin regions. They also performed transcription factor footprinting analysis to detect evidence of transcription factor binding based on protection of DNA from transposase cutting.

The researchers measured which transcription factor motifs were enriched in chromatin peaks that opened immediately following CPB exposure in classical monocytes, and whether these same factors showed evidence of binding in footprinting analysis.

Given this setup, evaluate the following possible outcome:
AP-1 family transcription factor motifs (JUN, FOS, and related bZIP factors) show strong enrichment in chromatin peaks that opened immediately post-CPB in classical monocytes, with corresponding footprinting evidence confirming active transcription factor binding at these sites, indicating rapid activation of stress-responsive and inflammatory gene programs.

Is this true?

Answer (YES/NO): YES